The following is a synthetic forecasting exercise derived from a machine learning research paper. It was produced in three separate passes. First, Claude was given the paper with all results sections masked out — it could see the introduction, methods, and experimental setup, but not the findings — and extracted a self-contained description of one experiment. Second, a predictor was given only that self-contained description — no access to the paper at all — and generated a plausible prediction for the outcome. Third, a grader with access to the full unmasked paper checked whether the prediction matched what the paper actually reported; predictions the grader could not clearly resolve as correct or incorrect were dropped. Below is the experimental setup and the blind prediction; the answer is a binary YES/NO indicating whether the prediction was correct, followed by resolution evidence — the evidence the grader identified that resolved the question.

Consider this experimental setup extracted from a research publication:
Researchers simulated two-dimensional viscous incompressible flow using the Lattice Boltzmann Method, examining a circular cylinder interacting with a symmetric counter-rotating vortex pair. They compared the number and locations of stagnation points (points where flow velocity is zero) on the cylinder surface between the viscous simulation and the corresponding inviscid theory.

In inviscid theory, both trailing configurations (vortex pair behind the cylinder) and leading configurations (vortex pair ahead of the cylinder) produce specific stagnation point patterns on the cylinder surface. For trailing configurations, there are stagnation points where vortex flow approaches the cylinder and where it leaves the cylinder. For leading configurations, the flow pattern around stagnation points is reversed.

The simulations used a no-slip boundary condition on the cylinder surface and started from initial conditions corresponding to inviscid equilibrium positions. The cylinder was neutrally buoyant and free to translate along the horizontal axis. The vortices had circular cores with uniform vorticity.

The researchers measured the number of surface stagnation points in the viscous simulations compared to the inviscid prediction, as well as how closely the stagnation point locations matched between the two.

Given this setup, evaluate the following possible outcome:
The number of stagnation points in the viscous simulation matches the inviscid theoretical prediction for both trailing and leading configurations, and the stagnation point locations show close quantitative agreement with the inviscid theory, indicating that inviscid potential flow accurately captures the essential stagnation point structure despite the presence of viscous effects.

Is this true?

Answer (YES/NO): YES